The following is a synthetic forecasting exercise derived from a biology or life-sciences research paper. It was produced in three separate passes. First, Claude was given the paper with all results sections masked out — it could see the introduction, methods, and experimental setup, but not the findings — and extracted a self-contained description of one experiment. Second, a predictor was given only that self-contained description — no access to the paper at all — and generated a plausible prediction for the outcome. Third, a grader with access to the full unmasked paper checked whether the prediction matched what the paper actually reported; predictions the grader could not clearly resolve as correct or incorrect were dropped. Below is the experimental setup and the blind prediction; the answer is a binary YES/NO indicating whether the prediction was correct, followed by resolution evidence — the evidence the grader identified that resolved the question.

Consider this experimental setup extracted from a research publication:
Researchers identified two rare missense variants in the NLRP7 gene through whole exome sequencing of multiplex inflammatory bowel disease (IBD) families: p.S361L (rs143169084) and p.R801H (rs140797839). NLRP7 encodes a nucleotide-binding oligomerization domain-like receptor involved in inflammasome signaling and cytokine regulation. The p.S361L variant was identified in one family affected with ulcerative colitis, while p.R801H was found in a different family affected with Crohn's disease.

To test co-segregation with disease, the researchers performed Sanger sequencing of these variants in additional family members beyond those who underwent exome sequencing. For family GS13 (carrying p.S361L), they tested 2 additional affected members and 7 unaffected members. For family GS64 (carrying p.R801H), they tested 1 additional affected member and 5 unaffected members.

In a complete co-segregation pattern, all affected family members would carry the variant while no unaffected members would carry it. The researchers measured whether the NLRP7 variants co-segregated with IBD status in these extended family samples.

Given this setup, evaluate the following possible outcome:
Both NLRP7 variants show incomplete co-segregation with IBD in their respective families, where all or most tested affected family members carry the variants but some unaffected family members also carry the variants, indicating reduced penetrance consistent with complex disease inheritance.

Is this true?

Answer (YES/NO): YES